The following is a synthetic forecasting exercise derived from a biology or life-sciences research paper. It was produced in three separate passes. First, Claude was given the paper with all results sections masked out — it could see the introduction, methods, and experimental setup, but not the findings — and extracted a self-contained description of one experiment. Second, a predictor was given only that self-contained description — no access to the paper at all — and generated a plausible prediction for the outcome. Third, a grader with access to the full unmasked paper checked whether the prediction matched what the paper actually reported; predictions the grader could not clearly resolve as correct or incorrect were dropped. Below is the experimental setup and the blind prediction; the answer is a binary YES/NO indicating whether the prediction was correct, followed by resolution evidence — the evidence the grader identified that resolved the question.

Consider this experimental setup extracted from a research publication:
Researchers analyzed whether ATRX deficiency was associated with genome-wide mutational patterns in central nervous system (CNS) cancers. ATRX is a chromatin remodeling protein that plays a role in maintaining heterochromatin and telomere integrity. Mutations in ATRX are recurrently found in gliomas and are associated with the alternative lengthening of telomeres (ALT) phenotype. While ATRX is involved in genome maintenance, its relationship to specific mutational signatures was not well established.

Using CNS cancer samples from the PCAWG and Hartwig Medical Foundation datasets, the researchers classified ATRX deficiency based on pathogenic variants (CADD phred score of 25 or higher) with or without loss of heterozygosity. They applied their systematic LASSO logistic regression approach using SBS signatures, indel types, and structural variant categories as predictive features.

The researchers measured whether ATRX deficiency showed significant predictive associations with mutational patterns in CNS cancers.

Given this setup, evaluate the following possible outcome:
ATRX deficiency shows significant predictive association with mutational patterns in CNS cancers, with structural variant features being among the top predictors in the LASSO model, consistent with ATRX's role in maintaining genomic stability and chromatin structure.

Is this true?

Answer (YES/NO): NO